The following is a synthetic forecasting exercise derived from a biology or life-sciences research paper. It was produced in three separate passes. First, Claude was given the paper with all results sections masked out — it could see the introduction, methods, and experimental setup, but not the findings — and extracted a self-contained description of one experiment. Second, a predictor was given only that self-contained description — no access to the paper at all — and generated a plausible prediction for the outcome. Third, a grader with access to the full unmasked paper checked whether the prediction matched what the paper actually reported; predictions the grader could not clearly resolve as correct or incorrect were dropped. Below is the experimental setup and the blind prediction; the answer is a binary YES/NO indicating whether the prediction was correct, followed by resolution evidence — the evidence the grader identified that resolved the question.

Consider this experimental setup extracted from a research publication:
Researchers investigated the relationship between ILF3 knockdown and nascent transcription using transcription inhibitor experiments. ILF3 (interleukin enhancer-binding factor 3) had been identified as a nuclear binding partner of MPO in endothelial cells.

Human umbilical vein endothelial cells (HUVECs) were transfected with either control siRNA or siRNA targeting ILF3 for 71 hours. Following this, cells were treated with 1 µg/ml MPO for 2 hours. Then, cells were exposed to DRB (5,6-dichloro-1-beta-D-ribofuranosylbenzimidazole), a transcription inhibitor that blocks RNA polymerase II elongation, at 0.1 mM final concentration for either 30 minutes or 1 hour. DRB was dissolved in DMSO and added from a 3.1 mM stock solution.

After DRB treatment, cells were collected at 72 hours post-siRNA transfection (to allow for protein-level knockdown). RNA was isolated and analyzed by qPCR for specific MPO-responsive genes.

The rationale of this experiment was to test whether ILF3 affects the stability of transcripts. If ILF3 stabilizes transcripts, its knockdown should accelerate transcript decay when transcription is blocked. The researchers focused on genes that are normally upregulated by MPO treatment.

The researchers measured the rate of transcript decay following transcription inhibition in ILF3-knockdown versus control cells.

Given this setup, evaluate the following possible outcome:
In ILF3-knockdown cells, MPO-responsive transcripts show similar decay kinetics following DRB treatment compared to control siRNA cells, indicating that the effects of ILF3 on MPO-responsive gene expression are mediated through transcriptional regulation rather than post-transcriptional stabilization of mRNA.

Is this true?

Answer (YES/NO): NO